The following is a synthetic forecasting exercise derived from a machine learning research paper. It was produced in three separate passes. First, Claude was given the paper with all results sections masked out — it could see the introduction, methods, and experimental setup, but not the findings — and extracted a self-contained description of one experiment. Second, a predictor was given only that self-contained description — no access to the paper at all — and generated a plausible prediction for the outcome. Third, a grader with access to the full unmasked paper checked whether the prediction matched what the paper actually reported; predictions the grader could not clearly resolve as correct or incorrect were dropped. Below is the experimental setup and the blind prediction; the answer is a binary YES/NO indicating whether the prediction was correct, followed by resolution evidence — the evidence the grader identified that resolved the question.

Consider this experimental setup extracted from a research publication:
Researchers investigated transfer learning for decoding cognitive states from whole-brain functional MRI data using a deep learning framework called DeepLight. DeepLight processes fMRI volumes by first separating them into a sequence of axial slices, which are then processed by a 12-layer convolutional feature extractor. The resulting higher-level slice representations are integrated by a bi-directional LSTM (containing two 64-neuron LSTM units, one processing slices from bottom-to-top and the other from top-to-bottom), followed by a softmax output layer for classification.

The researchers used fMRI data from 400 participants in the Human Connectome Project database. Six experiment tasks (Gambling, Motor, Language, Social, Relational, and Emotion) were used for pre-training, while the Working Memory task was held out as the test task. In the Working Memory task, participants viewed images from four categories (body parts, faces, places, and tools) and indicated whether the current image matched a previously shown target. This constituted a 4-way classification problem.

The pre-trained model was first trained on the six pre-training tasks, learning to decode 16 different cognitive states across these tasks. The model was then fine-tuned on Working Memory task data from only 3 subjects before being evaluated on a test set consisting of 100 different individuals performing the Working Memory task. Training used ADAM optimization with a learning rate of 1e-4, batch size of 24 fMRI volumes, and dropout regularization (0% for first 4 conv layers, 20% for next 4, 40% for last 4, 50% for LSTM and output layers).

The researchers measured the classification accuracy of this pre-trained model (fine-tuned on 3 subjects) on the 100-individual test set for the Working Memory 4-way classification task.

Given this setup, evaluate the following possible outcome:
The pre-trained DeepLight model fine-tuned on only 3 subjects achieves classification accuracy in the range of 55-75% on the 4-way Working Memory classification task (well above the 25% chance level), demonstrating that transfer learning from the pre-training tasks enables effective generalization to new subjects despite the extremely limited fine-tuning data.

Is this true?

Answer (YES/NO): YES